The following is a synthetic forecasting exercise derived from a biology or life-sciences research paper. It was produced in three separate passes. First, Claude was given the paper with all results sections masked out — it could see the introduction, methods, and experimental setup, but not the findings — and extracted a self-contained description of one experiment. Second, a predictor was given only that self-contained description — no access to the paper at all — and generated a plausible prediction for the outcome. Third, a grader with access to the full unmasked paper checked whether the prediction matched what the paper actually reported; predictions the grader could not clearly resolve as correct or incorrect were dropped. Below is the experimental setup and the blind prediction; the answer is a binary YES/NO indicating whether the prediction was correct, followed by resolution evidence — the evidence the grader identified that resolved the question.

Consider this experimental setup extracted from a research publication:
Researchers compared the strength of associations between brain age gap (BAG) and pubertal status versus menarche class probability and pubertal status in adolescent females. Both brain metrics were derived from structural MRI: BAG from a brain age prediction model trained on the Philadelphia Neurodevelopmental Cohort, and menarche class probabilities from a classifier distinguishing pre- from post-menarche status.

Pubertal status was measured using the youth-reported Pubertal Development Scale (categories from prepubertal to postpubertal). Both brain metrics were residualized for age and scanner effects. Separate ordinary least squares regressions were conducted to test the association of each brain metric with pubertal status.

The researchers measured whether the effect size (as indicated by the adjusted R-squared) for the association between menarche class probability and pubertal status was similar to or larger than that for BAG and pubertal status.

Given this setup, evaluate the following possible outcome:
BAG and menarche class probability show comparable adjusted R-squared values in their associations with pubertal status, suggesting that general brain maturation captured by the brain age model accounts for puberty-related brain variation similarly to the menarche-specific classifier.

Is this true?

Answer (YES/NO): NO